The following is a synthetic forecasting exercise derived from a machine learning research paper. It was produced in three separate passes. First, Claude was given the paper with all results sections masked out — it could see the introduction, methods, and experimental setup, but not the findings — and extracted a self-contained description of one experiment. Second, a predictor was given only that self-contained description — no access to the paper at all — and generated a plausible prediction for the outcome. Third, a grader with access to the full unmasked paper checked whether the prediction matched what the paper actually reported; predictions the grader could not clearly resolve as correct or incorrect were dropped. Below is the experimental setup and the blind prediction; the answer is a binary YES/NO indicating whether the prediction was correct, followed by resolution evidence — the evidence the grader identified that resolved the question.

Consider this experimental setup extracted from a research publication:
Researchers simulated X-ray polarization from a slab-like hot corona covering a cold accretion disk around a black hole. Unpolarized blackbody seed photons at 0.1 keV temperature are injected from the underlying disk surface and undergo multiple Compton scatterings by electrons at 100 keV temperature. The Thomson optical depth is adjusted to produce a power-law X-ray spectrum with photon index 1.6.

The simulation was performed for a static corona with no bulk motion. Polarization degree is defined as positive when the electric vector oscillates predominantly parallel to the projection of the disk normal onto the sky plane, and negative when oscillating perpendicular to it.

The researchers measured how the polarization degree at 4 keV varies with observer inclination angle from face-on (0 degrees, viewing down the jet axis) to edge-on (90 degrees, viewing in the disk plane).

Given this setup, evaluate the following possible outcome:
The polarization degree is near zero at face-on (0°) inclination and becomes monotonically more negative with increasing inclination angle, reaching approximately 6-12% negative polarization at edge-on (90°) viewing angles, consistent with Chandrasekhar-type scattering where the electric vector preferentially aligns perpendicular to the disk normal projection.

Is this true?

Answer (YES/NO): NO